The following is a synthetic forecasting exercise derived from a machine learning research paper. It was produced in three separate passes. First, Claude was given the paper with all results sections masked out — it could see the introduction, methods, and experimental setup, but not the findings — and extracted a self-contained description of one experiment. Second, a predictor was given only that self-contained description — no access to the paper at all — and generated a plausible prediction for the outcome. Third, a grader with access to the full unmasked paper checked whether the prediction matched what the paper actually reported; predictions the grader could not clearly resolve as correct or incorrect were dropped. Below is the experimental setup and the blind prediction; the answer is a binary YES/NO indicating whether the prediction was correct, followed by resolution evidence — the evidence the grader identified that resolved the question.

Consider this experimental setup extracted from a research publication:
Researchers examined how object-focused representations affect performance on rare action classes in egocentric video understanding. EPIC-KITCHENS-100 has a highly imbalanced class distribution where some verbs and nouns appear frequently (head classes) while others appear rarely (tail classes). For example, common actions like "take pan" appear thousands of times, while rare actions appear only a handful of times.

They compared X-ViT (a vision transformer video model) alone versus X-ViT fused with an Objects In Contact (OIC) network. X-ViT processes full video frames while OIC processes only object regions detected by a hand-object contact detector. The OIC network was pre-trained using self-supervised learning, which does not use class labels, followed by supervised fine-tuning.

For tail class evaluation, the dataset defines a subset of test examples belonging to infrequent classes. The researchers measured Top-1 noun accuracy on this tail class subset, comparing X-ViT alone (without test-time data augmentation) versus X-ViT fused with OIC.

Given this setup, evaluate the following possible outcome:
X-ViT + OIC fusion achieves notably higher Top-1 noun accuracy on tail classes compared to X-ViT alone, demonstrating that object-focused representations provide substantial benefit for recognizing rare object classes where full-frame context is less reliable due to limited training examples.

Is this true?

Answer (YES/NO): YES